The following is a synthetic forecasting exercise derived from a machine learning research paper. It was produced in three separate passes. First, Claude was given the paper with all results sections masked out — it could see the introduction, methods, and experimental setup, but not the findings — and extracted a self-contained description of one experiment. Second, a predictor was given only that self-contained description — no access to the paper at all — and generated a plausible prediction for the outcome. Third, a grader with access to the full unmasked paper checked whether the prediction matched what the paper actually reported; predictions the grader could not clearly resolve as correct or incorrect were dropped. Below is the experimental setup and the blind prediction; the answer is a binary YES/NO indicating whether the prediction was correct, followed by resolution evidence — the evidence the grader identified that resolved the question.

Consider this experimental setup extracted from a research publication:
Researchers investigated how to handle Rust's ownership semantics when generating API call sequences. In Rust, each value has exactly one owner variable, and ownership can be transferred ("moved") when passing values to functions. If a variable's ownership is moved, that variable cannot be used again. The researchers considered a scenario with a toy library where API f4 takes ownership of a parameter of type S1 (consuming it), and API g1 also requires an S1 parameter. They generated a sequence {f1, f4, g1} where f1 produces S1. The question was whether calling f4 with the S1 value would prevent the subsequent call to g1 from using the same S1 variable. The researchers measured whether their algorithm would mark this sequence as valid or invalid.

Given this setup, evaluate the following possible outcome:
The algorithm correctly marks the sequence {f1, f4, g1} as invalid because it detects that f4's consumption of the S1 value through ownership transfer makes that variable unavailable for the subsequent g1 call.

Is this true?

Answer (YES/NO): YES